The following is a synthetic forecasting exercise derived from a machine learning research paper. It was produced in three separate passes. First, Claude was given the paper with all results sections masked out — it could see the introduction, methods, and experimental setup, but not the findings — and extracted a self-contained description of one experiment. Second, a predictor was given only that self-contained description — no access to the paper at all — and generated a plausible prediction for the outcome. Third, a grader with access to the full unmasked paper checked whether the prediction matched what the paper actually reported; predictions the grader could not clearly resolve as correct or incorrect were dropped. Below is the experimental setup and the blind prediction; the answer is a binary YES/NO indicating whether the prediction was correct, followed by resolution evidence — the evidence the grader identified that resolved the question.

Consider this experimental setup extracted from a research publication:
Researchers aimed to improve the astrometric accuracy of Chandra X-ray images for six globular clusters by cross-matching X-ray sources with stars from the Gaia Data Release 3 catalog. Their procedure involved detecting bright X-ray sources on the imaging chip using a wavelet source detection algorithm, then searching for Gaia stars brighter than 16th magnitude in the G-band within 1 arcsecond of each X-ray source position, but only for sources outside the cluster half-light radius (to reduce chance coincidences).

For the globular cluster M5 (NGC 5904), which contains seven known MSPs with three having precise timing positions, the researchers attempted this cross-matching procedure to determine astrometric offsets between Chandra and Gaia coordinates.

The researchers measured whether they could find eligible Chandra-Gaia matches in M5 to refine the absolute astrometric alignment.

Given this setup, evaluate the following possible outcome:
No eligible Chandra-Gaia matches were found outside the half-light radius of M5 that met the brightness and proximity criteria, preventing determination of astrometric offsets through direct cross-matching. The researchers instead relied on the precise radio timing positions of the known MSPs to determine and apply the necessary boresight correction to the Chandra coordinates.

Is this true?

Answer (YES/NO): NO